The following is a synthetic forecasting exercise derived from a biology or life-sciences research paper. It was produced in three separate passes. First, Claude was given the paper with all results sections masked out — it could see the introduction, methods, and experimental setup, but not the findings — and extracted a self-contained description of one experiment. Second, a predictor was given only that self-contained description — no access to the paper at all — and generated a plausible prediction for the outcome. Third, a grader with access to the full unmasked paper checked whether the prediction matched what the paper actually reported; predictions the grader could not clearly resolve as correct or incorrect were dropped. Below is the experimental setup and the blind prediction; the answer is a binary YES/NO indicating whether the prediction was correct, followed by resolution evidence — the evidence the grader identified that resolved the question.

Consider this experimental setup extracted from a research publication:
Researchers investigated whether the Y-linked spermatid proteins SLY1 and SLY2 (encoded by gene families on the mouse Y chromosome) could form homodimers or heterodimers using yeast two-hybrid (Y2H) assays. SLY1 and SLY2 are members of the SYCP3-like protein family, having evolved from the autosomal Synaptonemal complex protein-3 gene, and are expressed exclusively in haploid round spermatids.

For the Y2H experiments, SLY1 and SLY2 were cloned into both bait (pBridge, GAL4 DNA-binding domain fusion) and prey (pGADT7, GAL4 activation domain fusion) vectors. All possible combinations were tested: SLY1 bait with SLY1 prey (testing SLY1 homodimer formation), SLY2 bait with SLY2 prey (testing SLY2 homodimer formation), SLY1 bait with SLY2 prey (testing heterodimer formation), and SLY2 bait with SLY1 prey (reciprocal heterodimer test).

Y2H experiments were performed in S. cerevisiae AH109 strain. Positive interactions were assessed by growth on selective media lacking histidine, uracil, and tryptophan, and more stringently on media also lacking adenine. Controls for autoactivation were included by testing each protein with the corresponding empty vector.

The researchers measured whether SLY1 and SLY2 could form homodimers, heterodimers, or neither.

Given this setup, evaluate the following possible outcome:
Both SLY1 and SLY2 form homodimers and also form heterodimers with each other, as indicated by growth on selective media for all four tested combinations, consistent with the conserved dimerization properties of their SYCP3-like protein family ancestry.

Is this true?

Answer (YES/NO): YES